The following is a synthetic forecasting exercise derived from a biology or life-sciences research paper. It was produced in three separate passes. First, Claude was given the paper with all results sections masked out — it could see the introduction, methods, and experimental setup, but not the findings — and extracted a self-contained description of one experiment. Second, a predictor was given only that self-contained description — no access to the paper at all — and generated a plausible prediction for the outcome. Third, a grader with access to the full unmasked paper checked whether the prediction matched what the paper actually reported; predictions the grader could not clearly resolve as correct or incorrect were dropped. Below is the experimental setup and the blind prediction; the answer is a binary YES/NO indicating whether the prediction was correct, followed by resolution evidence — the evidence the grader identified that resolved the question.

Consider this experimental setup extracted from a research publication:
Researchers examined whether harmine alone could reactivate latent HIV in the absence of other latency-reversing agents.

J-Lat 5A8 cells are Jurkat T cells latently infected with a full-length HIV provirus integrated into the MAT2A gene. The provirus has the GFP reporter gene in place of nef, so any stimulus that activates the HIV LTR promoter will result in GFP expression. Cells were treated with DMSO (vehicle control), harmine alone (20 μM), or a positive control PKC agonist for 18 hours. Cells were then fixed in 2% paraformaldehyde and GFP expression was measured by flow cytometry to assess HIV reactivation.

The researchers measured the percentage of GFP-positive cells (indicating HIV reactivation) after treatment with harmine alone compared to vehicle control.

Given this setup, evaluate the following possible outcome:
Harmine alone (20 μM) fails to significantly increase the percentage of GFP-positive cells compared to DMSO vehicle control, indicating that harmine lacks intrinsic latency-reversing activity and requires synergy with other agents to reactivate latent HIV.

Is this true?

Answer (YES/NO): YES